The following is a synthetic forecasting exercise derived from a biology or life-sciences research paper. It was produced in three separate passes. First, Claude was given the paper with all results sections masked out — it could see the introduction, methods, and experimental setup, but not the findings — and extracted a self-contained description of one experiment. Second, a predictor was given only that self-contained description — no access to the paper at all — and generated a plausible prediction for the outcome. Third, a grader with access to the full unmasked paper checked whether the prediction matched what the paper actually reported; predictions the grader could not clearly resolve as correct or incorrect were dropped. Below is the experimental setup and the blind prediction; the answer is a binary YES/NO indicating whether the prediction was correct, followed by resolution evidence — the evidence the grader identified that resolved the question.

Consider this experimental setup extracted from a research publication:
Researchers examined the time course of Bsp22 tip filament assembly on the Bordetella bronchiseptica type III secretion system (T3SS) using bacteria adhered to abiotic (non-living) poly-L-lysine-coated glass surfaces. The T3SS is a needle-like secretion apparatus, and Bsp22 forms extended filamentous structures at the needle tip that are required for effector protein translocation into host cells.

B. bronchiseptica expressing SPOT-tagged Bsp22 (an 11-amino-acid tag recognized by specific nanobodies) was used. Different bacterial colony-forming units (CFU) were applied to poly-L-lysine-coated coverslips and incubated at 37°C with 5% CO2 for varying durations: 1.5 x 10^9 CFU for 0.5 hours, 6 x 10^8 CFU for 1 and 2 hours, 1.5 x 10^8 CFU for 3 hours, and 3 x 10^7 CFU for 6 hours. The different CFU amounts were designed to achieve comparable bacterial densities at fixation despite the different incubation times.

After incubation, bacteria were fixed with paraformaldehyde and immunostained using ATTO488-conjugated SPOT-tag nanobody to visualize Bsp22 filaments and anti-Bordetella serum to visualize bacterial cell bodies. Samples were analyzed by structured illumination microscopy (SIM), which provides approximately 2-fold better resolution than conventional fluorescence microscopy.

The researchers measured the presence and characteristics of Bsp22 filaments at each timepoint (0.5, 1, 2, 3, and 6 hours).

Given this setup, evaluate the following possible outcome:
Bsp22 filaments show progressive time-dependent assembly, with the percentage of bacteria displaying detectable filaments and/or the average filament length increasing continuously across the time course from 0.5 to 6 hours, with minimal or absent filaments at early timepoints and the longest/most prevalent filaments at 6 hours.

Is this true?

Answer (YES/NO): NO